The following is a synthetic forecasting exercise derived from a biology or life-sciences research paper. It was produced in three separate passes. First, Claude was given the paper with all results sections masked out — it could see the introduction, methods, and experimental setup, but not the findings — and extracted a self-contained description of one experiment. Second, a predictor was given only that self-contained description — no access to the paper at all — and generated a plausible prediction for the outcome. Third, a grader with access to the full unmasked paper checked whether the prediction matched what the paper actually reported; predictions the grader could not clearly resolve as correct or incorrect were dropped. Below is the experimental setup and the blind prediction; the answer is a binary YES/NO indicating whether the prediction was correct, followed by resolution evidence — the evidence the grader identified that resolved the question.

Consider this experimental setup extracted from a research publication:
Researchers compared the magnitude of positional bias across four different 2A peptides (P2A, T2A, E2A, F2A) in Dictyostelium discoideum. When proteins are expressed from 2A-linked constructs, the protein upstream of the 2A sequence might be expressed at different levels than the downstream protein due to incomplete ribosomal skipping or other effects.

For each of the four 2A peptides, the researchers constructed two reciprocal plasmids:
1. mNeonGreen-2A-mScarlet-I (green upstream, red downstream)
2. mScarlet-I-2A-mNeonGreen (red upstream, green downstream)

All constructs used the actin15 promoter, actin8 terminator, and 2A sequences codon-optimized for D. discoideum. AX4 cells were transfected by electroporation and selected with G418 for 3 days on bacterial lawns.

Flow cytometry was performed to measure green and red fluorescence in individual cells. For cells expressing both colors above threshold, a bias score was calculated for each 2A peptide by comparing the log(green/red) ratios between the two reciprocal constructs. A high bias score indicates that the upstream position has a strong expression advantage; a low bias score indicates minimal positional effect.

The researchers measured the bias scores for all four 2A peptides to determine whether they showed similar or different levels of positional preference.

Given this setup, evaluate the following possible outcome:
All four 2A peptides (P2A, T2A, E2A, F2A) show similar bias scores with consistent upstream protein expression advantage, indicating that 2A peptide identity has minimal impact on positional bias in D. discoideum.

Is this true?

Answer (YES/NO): NO